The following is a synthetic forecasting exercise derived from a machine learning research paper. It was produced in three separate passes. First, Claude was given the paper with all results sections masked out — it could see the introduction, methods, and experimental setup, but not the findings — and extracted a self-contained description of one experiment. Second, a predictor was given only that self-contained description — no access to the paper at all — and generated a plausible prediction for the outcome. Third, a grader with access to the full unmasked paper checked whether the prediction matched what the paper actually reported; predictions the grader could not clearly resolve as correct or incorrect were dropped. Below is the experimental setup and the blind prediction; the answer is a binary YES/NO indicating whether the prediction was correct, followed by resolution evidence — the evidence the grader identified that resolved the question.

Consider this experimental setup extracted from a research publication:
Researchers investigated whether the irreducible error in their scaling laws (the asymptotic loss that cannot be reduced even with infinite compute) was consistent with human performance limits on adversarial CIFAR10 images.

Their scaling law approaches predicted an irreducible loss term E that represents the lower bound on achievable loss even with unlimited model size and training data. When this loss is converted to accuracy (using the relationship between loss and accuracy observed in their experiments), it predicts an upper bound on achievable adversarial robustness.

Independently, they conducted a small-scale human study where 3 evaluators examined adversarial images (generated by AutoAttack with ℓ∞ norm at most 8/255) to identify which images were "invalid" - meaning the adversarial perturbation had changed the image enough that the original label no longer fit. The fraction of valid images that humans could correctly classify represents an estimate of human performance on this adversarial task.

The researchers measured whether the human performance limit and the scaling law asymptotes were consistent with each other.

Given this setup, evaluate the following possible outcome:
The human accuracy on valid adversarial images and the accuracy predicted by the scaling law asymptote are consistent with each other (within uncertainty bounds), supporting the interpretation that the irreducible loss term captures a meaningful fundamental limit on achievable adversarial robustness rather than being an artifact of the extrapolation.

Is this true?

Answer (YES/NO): YES